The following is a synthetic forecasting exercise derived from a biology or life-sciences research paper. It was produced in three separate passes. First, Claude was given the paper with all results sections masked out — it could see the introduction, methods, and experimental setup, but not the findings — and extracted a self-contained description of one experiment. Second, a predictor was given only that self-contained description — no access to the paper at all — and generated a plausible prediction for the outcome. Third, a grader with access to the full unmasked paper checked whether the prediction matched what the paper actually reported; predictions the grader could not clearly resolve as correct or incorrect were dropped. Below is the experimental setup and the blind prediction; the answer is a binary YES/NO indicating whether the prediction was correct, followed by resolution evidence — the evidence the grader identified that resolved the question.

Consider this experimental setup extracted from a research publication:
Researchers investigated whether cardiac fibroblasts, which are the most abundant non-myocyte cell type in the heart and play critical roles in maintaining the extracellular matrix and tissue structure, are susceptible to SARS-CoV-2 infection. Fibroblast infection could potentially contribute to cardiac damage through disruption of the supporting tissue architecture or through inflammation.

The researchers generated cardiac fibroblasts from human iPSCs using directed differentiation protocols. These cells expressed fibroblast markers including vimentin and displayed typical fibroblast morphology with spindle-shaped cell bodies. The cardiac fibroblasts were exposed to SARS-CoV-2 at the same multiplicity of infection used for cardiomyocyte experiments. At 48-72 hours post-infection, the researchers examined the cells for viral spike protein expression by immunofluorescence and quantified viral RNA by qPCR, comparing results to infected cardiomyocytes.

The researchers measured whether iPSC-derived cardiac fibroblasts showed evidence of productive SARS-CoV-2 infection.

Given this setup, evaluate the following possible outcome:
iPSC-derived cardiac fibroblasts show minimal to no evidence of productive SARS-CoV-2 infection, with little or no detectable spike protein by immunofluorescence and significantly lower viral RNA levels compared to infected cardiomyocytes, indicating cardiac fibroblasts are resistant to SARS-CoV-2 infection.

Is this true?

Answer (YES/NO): YES